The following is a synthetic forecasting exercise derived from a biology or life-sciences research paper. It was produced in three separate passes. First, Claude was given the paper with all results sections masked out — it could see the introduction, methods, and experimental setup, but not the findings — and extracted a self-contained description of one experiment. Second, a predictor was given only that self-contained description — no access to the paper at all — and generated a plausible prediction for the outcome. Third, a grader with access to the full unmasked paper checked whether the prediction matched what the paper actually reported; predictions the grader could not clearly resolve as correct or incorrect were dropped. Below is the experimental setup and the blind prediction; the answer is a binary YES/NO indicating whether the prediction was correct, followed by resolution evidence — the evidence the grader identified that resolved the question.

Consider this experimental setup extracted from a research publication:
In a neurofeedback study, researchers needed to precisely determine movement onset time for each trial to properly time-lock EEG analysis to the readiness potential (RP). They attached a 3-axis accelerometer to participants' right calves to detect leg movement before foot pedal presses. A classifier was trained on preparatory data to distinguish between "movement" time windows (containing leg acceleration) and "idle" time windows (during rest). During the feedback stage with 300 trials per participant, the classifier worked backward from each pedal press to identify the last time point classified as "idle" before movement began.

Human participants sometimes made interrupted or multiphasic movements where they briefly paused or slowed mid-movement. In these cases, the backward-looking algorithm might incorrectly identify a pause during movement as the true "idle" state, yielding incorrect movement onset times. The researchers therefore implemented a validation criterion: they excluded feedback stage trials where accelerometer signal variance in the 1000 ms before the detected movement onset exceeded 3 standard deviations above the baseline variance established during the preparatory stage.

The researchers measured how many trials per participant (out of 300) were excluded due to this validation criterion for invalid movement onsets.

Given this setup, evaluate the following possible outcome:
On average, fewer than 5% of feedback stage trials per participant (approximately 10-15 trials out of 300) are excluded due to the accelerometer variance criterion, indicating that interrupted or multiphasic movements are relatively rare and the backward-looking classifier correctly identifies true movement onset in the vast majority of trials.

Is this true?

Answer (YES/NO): NO